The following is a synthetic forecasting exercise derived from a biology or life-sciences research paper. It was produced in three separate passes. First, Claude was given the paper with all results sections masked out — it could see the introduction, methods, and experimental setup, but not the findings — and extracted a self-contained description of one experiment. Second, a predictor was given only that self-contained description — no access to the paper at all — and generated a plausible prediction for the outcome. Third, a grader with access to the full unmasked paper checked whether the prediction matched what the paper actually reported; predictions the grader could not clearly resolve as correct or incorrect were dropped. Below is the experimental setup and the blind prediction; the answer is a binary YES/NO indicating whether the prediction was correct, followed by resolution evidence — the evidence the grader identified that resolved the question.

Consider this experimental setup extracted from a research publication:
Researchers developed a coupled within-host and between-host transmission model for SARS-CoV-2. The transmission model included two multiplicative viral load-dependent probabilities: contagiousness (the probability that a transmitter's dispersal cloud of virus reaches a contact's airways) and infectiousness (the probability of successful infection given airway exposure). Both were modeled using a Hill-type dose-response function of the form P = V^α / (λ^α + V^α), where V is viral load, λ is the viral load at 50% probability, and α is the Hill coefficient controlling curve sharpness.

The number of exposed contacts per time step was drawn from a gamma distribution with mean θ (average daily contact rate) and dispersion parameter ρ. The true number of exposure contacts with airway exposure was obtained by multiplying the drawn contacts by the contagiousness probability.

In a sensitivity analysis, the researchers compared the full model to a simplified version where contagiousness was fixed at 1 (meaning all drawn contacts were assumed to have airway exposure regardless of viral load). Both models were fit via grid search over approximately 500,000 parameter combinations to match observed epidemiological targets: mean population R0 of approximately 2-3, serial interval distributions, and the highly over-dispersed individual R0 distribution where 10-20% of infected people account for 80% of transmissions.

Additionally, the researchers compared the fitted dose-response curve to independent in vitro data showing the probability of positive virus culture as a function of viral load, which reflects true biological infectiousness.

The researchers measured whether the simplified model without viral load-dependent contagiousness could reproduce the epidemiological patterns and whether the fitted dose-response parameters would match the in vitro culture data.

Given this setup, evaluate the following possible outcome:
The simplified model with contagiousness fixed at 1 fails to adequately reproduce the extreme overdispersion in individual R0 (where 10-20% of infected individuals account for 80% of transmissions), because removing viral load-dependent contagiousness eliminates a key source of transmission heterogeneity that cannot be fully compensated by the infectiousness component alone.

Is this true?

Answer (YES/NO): NO